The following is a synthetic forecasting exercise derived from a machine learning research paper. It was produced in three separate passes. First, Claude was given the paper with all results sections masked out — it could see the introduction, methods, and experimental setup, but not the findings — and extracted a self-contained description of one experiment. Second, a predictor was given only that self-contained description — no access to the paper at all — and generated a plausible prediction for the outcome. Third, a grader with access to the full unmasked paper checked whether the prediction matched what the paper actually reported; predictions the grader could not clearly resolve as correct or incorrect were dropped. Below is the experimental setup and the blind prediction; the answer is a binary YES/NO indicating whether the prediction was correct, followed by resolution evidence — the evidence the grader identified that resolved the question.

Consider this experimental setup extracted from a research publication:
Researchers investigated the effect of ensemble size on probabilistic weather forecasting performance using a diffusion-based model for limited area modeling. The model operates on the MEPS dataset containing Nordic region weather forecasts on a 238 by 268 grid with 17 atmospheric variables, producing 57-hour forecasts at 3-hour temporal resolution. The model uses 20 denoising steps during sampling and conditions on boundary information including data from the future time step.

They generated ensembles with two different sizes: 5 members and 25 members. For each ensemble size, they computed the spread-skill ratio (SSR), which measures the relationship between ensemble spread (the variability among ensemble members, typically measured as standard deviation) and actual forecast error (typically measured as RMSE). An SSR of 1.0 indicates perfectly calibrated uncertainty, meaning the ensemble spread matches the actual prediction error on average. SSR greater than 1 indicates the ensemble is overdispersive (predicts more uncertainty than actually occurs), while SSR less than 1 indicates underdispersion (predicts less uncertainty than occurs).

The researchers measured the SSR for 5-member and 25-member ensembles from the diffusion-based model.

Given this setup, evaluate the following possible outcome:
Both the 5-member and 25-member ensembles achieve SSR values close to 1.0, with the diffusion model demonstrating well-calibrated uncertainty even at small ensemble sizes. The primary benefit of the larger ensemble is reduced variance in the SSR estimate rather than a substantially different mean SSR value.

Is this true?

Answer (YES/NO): NO